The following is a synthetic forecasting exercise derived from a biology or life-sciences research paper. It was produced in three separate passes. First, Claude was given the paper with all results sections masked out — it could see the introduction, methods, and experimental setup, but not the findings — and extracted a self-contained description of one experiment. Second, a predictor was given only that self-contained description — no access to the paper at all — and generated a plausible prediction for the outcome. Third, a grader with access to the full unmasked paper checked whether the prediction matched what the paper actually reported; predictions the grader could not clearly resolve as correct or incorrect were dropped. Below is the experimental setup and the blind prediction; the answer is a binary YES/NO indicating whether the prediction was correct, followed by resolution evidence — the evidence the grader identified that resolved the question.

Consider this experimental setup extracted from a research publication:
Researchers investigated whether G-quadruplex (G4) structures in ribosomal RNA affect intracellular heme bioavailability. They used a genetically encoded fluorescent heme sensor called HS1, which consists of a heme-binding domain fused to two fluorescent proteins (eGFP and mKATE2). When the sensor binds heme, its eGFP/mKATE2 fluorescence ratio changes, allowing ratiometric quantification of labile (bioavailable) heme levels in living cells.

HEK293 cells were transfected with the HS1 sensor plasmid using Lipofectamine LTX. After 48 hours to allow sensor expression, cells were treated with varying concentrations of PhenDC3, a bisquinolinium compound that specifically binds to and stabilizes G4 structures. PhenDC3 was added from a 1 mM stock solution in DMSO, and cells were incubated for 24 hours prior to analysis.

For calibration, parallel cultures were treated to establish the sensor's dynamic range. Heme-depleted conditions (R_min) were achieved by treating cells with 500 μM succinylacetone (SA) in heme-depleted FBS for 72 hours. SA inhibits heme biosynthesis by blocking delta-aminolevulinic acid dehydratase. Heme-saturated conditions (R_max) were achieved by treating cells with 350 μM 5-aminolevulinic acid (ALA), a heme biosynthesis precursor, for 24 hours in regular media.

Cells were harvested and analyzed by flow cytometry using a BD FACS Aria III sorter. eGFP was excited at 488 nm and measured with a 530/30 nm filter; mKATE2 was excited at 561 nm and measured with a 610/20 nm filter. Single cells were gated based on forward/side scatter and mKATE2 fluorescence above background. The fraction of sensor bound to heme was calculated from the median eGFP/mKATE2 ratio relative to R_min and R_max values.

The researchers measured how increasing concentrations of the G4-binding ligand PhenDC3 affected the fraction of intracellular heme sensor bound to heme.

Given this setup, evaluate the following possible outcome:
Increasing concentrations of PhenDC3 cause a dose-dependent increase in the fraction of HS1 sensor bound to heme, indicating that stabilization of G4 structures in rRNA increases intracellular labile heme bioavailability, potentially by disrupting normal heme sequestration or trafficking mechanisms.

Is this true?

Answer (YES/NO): NO